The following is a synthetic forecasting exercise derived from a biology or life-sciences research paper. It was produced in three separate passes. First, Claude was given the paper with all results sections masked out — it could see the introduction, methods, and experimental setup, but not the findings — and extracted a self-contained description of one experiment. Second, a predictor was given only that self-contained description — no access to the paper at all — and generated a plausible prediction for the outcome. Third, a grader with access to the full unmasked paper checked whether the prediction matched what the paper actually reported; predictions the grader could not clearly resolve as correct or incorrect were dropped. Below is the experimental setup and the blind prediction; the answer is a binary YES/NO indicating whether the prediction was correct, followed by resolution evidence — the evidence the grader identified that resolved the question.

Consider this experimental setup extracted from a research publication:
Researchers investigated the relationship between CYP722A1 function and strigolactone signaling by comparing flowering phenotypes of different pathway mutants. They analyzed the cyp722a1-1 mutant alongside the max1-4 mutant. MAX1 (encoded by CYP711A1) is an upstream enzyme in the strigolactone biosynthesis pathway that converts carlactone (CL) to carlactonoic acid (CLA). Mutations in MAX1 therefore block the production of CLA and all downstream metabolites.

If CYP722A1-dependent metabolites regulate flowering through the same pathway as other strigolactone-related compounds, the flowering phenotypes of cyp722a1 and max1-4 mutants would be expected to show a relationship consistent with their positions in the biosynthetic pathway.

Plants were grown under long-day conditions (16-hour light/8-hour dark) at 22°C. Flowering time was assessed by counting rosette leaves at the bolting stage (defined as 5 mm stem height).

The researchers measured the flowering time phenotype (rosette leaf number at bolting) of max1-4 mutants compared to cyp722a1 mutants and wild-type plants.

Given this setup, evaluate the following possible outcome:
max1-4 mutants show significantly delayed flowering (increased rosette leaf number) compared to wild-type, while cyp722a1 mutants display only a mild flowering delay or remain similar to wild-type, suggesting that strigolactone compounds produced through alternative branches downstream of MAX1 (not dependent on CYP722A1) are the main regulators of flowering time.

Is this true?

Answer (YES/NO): NO